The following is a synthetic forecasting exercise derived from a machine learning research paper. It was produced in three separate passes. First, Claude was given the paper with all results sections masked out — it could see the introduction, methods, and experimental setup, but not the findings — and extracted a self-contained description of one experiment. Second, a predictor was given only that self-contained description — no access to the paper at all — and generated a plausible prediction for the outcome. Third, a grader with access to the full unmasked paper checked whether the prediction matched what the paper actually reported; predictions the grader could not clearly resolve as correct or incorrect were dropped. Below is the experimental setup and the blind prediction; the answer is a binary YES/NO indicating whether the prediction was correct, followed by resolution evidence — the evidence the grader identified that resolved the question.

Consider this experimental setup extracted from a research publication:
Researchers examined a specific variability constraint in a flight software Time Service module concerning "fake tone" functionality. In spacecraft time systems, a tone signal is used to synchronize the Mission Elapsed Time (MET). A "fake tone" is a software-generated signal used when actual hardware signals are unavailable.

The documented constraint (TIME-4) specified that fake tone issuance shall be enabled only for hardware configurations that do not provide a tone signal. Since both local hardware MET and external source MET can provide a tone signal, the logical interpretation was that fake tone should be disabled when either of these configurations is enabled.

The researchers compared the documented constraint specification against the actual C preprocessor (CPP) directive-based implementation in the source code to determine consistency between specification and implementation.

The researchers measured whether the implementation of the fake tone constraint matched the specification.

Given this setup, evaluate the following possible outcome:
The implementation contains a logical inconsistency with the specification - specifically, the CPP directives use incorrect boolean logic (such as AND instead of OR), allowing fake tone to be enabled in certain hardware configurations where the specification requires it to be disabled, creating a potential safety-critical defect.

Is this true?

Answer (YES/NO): NO